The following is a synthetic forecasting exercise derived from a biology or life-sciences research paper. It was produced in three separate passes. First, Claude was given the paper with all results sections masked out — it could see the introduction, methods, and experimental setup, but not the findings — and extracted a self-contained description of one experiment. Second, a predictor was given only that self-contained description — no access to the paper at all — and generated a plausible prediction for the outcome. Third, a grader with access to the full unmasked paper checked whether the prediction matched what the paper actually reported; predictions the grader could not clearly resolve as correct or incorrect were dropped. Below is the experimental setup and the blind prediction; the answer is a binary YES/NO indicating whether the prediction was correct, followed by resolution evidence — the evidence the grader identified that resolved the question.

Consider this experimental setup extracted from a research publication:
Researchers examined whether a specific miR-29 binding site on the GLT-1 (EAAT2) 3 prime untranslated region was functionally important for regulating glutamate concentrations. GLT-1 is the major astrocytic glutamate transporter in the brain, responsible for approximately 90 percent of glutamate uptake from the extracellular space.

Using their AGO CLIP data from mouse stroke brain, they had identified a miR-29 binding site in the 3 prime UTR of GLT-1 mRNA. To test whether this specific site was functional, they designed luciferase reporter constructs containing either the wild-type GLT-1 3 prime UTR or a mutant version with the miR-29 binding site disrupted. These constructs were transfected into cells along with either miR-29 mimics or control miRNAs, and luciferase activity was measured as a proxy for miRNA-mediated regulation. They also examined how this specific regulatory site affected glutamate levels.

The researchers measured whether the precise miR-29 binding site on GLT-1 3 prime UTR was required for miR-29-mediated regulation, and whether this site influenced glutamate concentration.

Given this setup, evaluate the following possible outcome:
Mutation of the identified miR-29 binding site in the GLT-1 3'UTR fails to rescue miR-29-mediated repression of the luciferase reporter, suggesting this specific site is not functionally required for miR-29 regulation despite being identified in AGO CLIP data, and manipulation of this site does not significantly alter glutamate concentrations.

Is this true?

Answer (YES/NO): NO